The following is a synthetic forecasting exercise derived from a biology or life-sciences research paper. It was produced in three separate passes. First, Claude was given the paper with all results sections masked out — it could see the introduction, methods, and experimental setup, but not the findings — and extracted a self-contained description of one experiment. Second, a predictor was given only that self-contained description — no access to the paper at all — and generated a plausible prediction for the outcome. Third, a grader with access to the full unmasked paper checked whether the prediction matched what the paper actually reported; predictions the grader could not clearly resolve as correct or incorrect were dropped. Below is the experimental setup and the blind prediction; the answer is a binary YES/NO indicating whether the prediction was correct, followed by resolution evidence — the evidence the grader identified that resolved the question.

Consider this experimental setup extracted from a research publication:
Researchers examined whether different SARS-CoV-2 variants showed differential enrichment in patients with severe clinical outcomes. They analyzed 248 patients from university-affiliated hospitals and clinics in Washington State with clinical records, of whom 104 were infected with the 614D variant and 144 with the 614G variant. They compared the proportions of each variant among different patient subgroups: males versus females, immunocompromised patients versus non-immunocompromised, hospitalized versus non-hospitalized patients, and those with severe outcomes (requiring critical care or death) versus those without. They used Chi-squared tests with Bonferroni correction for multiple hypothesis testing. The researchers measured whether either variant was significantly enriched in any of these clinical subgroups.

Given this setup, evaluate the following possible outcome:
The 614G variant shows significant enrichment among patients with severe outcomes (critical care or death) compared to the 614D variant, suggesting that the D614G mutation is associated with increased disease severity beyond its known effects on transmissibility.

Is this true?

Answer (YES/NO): NO